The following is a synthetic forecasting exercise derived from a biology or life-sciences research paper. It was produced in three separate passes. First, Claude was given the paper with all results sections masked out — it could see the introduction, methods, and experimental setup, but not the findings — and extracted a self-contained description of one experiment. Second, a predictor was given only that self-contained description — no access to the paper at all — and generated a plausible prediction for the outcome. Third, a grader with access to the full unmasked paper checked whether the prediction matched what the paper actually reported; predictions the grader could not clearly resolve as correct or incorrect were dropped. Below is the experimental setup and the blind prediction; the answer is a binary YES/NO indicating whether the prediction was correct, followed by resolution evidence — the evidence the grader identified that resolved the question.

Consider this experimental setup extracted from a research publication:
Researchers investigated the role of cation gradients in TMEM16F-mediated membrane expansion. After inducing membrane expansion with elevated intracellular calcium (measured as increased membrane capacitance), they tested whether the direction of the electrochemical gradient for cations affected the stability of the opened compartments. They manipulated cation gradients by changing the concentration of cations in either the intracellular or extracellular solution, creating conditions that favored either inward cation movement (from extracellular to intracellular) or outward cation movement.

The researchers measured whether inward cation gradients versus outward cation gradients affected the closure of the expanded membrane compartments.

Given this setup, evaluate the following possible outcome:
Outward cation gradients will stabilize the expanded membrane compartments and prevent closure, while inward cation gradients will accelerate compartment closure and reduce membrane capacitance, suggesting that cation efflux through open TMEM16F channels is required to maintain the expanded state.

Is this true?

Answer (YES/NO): YES